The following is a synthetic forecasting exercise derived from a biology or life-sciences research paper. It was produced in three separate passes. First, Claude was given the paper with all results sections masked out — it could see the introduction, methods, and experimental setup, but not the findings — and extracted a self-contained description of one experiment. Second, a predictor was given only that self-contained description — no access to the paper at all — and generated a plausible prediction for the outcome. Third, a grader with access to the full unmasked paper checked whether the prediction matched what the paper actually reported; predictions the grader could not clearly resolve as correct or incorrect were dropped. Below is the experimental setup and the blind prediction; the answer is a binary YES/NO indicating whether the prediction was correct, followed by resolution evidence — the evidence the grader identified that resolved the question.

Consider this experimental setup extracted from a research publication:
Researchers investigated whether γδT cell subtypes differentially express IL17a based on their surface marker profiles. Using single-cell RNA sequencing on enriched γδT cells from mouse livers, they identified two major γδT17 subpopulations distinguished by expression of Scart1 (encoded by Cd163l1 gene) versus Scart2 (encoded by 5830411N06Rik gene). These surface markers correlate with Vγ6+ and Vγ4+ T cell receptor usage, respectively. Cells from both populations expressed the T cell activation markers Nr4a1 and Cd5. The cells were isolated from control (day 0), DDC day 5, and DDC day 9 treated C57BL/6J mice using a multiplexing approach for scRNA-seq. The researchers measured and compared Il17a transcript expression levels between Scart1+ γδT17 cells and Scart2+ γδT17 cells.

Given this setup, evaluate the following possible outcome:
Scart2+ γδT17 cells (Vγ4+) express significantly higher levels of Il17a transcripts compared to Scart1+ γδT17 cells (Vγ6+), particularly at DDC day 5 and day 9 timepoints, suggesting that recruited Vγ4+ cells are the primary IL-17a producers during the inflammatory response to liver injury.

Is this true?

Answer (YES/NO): NO